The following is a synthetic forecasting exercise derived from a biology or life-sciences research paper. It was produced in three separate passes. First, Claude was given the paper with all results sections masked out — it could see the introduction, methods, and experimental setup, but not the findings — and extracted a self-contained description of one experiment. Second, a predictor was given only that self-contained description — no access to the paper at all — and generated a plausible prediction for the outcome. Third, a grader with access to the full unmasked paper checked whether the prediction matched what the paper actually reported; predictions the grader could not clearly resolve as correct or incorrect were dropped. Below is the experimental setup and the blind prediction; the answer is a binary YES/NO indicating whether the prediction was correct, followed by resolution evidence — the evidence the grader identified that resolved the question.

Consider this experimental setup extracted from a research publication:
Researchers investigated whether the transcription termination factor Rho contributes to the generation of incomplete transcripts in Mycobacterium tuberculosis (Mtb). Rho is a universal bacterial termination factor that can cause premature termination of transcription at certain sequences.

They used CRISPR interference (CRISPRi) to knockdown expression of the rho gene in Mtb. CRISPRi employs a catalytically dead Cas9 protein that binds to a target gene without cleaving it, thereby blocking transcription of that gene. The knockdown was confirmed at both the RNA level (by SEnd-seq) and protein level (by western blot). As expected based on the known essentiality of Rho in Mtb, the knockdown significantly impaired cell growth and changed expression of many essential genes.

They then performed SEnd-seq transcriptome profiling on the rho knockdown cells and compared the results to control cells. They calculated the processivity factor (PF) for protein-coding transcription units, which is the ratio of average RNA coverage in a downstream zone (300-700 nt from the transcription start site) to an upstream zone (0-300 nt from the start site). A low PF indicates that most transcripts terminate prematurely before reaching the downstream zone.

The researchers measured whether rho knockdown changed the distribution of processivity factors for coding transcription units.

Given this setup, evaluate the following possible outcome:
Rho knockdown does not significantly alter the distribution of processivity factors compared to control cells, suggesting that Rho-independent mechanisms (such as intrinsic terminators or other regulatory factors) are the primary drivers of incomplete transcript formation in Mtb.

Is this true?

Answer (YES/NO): YES